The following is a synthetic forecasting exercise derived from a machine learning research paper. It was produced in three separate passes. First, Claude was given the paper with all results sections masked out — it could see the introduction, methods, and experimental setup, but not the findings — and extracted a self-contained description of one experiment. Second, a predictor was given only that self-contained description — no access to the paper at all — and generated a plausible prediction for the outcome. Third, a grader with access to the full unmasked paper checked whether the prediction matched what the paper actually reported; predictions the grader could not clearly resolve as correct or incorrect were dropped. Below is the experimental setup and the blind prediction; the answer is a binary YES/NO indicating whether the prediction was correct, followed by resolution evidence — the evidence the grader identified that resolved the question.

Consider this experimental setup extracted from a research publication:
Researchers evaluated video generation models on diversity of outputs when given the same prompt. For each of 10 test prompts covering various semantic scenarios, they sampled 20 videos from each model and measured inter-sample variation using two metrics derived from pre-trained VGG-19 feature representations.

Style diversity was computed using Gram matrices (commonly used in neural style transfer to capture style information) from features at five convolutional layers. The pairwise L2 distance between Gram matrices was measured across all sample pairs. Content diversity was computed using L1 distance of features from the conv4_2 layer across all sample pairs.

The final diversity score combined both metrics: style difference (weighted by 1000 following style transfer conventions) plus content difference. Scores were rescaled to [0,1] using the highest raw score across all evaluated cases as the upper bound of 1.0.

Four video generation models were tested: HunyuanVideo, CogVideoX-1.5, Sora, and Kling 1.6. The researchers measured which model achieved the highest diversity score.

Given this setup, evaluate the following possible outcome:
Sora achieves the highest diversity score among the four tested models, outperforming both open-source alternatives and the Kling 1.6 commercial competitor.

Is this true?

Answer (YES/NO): YES